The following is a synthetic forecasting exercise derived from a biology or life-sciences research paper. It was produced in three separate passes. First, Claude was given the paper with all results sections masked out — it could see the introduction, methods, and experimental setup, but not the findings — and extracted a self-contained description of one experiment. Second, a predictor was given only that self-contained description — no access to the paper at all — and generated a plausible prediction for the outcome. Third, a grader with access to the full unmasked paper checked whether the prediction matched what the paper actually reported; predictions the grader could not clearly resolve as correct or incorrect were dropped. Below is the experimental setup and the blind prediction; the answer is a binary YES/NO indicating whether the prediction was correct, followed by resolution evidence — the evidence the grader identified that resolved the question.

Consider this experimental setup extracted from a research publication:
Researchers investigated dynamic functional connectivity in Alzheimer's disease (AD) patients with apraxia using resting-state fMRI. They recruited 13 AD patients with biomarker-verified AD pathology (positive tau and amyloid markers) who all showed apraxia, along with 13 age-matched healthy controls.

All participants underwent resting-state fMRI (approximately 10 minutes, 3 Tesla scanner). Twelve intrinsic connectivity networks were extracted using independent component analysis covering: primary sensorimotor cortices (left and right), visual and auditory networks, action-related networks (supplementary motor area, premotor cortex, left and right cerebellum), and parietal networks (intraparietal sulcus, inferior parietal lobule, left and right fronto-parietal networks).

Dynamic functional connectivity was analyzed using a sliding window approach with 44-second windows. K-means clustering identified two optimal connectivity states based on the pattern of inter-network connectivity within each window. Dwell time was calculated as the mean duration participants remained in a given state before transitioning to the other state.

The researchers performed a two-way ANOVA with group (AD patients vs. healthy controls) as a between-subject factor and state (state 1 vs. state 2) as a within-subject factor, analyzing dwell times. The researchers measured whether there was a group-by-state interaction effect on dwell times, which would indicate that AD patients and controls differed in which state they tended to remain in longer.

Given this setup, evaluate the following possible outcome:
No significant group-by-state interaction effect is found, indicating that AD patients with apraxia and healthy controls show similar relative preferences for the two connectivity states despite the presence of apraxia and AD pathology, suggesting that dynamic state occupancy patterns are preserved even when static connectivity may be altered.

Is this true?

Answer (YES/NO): NO